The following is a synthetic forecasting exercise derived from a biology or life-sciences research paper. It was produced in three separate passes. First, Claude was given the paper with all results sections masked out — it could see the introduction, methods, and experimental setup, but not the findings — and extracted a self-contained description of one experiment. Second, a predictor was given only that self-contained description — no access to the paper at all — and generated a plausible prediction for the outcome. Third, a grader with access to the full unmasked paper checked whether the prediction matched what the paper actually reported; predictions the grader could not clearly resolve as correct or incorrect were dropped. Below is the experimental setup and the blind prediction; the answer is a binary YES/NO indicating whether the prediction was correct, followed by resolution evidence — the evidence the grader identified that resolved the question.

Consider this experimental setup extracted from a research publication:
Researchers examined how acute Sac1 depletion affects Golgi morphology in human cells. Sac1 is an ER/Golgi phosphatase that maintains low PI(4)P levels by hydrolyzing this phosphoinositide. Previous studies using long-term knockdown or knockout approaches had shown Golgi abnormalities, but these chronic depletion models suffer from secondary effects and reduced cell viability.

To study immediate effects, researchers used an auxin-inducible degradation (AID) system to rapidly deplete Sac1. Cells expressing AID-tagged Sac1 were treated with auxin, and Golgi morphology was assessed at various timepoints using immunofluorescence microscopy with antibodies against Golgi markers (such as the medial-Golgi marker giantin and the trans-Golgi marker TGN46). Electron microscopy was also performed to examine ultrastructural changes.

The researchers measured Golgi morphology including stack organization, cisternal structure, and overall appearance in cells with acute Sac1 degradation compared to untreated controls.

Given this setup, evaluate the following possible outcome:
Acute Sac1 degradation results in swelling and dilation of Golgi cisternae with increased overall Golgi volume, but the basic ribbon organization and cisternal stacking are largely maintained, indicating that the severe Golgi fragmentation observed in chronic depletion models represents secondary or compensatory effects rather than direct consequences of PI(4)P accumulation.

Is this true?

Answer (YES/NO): NO